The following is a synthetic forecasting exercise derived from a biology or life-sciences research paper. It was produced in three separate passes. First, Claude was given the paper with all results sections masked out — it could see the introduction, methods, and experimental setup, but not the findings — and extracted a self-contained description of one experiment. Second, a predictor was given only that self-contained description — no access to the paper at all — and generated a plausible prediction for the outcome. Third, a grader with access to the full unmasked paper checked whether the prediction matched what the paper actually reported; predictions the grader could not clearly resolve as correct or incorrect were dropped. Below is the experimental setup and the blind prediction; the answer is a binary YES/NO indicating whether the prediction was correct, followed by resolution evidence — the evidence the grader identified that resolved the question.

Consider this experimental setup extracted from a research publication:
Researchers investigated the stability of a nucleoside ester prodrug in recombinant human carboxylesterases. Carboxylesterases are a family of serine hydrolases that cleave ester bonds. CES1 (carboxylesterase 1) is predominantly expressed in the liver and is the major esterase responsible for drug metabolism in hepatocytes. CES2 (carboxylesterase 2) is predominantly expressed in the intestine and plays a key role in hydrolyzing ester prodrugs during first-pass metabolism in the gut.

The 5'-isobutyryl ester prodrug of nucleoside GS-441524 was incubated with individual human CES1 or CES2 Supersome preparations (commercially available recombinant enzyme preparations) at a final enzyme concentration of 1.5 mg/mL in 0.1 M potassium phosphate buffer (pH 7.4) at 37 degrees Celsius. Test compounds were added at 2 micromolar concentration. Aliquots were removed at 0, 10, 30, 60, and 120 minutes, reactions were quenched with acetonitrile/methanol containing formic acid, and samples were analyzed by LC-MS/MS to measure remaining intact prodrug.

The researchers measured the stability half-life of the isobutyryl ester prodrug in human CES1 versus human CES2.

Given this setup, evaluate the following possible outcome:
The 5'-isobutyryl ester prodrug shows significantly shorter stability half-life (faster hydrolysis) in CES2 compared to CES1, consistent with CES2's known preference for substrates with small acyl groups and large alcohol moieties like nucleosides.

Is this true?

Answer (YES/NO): NO